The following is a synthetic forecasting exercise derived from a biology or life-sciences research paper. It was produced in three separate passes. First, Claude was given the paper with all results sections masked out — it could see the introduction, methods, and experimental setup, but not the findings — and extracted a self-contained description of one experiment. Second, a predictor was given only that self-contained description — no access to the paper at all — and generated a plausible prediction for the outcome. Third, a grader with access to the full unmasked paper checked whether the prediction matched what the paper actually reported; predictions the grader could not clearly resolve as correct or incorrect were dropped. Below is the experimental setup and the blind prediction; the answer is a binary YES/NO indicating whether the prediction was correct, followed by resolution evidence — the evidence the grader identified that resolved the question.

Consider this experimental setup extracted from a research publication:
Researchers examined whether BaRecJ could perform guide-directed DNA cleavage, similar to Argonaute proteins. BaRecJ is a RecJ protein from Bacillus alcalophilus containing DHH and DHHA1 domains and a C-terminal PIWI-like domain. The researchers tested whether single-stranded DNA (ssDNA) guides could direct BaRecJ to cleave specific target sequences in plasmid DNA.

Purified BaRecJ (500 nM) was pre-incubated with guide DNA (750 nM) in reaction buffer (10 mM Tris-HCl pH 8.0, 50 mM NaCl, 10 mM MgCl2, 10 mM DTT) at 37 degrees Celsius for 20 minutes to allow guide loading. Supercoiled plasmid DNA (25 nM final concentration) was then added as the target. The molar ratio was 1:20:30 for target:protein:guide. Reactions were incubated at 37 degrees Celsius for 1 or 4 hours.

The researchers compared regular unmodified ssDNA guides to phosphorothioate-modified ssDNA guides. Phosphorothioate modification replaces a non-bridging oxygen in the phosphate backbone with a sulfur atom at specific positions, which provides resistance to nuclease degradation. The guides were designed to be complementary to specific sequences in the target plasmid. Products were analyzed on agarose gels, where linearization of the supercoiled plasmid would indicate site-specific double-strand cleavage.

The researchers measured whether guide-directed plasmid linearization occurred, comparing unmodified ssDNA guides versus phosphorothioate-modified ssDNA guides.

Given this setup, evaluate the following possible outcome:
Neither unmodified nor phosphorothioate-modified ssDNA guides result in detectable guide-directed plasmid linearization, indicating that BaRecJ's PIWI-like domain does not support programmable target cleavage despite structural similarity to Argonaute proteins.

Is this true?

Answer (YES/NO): NO